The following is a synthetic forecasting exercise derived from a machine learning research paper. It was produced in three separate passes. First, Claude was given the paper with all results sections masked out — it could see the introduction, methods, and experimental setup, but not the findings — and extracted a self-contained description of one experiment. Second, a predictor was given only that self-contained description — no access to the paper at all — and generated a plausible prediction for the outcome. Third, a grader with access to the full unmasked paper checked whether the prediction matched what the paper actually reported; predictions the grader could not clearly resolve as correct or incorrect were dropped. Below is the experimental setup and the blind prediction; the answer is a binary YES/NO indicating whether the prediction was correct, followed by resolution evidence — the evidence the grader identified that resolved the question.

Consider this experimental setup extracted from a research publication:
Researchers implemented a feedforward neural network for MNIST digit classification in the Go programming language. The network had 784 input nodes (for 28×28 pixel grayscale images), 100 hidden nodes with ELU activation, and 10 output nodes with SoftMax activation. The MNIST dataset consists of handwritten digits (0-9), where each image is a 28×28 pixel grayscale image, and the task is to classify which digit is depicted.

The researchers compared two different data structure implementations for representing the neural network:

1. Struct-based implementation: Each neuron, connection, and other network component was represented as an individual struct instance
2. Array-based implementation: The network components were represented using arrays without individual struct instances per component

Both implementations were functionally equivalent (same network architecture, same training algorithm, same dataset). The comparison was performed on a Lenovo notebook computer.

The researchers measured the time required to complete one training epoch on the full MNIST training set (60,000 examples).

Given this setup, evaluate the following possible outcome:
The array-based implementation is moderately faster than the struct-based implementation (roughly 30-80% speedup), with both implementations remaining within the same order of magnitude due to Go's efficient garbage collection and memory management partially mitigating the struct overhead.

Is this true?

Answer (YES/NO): NO